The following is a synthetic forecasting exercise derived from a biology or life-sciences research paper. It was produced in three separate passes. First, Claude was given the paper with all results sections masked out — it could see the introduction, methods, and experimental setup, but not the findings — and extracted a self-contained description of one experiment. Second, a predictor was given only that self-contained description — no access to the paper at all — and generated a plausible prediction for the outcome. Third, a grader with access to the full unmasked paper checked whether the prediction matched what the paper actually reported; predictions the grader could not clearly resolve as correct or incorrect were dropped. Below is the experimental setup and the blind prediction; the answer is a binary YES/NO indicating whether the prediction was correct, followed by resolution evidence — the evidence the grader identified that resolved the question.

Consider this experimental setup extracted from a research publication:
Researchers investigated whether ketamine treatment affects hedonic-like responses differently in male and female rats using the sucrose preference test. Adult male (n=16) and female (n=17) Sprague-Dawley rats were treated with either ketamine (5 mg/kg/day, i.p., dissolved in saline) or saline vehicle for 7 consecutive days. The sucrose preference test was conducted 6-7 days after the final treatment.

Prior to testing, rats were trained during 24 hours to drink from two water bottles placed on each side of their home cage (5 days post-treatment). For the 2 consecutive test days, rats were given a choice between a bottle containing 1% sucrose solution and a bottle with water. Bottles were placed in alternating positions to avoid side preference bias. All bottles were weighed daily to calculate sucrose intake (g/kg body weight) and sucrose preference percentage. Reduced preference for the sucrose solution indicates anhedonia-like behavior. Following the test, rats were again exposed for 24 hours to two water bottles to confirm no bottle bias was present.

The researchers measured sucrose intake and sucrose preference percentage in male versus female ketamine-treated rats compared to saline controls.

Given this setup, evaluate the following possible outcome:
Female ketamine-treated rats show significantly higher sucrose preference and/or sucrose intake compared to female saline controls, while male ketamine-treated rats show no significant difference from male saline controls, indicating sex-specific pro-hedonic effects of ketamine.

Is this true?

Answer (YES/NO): NO